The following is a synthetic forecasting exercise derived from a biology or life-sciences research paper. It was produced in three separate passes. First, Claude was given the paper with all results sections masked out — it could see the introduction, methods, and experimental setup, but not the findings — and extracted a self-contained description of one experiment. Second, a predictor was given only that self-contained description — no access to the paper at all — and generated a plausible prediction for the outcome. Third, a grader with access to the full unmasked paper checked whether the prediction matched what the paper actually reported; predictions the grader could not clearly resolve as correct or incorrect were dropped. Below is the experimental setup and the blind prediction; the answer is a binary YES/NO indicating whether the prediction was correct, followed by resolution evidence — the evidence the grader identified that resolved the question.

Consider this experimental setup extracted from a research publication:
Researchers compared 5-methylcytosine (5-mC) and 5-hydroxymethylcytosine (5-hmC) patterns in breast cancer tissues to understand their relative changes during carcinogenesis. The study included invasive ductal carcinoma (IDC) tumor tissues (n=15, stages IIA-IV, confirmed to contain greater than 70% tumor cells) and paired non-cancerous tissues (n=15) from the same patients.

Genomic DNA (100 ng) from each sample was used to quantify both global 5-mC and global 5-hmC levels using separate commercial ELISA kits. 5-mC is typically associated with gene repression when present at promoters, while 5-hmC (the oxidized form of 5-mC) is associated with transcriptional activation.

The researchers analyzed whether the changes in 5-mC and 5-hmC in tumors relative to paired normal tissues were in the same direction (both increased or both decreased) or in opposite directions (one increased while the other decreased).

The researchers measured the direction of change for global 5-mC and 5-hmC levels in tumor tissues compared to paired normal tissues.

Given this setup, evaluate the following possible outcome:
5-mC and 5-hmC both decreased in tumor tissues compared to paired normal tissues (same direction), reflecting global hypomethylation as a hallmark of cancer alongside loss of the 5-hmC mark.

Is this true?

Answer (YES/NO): YES